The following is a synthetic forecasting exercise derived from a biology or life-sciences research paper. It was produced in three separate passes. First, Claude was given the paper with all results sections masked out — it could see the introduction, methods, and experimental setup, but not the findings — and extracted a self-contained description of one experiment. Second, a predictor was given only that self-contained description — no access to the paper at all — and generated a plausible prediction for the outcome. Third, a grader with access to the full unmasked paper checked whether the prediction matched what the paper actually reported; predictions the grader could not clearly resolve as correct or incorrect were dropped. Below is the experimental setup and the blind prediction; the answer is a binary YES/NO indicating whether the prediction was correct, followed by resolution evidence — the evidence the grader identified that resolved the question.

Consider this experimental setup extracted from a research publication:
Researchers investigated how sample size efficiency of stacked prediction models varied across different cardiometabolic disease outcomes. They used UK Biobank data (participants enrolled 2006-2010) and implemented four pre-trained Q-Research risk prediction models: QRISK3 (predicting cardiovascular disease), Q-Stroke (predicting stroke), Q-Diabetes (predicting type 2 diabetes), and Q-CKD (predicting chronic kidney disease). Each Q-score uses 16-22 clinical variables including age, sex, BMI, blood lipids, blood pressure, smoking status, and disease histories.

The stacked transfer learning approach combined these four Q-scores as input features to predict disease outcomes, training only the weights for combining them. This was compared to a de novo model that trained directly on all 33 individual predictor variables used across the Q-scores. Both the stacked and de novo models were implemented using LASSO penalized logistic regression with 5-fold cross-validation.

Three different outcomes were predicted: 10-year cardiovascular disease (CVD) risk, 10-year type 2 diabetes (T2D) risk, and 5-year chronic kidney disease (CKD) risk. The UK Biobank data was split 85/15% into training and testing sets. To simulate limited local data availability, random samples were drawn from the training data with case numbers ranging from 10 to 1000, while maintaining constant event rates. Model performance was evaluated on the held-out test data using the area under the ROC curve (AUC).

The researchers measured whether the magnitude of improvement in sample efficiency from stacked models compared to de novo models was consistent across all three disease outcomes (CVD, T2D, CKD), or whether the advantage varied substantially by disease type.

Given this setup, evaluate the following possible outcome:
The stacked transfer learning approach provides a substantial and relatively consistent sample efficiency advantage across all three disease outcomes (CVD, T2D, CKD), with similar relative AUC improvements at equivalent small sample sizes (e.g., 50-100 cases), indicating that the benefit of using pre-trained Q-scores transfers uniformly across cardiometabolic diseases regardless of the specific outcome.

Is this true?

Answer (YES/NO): NO